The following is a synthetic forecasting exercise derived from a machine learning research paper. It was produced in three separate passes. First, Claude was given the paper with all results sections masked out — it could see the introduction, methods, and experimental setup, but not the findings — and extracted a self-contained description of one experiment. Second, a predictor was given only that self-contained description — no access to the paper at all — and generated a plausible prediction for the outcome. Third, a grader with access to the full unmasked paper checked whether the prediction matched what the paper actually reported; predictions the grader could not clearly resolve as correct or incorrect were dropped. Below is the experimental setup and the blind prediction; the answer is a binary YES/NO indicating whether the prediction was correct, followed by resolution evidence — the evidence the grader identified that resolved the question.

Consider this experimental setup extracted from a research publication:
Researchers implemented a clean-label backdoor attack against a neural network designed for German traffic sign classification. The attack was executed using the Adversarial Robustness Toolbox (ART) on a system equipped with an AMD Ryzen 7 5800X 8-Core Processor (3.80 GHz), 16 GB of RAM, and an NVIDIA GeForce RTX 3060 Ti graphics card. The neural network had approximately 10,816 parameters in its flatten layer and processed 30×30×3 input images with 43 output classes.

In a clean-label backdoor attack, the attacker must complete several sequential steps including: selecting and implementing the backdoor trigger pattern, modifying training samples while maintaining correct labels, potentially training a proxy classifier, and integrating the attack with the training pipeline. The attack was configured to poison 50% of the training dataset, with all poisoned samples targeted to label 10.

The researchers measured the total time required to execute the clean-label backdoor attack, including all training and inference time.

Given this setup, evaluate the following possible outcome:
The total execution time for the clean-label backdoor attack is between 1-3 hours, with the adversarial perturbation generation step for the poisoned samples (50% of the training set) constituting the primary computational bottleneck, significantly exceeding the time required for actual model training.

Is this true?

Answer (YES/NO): NO